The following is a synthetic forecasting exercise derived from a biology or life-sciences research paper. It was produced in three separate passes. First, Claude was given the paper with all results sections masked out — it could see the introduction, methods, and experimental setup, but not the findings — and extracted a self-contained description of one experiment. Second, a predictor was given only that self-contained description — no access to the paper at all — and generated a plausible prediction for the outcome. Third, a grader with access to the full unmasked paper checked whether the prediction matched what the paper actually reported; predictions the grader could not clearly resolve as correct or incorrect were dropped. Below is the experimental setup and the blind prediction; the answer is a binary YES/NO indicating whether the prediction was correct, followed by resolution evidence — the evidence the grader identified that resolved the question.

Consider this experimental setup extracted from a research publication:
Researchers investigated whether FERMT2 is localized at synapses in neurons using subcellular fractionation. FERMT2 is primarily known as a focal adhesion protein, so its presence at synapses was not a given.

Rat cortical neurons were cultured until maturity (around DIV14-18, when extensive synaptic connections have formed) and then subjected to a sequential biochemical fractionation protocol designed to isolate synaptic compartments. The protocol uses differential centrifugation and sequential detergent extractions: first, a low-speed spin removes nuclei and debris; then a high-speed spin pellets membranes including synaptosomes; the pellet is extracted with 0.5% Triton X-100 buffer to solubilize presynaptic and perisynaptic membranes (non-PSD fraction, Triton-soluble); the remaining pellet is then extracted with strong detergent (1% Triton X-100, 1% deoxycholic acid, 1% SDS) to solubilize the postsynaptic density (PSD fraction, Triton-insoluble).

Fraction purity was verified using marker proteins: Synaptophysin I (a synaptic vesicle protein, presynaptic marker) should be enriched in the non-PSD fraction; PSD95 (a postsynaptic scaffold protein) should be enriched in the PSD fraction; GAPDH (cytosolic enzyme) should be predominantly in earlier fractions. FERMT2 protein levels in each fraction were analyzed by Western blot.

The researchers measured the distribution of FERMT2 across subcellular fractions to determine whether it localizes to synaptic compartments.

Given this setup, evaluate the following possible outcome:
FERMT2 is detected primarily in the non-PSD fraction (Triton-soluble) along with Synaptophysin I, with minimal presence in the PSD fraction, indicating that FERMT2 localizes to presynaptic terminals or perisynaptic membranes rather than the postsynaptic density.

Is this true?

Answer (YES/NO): NO